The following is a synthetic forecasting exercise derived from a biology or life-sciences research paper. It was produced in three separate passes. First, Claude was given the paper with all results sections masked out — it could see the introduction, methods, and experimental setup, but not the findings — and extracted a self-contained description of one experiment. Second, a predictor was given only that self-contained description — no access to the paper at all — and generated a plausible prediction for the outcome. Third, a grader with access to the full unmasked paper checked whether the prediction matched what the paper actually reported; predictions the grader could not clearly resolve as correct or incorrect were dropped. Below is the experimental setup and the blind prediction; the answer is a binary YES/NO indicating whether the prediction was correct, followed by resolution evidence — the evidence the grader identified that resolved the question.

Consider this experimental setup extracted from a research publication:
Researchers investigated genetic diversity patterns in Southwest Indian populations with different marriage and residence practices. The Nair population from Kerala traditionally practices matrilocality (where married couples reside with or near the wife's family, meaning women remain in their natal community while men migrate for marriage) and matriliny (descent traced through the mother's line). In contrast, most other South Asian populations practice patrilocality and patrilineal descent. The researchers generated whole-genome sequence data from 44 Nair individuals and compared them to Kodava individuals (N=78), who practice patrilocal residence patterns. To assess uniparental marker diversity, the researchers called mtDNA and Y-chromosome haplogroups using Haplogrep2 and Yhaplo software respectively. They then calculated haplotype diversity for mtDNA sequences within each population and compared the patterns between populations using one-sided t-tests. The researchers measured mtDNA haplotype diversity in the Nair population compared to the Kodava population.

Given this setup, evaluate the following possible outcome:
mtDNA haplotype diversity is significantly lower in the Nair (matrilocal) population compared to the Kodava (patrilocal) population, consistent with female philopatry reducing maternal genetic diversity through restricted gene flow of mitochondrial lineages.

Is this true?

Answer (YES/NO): NO